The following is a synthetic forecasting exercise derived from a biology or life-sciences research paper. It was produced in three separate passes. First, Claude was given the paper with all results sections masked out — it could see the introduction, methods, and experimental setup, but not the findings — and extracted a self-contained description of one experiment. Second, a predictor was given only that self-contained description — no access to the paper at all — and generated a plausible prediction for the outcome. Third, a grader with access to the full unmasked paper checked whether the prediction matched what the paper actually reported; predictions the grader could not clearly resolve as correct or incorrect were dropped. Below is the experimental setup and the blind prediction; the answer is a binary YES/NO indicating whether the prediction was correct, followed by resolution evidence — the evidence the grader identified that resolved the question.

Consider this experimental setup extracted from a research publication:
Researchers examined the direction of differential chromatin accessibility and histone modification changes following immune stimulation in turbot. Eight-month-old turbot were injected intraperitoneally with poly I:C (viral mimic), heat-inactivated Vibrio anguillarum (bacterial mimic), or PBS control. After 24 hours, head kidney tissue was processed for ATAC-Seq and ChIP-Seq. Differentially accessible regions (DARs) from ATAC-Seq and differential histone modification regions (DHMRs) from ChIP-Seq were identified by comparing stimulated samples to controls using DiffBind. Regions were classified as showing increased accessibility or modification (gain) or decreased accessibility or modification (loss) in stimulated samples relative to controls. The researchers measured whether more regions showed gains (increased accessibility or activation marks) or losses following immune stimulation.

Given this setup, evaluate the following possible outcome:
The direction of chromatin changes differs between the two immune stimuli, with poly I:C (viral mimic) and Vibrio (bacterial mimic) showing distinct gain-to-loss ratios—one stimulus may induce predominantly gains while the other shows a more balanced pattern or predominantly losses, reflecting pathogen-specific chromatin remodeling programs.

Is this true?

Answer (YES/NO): NO